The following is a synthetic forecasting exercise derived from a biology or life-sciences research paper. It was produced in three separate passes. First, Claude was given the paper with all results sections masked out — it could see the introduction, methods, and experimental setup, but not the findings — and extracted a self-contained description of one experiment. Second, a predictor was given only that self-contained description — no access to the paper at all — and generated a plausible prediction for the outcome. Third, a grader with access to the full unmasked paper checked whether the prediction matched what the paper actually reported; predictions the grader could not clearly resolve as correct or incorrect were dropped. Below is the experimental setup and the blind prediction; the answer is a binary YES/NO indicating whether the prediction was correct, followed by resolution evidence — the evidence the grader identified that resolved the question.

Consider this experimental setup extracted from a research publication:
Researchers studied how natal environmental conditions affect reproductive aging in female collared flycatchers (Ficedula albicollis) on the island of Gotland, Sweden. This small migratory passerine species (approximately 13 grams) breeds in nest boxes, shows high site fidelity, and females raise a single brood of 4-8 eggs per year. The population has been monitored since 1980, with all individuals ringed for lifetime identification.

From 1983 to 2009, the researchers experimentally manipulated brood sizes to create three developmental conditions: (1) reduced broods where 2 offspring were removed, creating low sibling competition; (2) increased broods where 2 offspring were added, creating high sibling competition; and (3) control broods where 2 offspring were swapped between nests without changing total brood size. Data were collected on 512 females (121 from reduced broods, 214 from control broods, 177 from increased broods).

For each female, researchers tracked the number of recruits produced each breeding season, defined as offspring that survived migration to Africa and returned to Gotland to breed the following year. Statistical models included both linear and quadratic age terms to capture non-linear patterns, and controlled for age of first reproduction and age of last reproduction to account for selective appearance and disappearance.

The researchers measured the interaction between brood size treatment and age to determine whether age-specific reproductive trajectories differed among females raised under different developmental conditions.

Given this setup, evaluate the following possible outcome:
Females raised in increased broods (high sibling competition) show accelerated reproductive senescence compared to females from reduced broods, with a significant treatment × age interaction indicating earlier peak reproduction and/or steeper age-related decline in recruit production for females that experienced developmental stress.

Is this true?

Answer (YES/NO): NO